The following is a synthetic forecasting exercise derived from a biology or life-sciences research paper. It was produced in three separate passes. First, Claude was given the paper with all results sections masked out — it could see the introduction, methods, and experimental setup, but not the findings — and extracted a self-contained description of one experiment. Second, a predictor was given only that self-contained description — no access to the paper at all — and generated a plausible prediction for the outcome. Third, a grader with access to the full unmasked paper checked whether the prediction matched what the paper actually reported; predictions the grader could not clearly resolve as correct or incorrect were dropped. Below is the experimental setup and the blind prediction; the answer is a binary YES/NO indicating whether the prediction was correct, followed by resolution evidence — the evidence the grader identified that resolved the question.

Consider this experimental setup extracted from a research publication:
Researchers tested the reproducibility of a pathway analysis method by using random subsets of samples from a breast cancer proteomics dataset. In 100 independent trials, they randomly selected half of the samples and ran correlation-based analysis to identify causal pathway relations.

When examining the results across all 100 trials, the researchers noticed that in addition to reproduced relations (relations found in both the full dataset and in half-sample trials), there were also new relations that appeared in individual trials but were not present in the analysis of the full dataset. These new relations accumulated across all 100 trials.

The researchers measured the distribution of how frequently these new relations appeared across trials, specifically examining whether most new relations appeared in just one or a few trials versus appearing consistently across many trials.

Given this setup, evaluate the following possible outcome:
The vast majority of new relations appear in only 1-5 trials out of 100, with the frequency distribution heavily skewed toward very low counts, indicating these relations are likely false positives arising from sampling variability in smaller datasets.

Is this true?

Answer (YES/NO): YES